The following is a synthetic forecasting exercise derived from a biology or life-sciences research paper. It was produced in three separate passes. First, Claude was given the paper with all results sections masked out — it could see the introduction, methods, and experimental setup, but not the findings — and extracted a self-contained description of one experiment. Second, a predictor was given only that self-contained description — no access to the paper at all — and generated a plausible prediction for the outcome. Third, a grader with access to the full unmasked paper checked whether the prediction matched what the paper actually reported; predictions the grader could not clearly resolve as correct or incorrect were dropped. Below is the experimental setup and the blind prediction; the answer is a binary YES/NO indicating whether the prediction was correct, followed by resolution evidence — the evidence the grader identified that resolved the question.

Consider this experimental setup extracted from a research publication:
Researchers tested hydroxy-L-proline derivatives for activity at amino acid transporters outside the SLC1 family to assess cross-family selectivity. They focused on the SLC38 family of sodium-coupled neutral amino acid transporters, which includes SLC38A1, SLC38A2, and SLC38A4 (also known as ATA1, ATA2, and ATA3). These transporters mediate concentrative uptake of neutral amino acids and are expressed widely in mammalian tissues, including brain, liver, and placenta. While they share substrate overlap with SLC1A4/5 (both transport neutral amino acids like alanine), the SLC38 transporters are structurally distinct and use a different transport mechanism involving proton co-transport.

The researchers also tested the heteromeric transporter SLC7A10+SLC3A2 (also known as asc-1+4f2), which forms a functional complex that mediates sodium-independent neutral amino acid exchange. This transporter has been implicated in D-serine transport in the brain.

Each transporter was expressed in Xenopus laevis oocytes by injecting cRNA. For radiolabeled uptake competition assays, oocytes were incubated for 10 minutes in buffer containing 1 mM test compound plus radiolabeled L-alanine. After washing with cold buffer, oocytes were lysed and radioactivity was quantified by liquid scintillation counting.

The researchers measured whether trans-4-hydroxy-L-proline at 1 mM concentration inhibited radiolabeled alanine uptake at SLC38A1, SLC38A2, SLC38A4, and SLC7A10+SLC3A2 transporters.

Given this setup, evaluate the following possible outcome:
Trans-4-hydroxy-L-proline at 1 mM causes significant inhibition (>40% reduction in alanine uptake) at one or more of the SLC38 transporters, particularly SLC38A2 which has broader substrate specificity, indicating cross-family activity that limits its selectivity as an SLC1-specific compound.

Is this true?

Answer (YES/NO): NO